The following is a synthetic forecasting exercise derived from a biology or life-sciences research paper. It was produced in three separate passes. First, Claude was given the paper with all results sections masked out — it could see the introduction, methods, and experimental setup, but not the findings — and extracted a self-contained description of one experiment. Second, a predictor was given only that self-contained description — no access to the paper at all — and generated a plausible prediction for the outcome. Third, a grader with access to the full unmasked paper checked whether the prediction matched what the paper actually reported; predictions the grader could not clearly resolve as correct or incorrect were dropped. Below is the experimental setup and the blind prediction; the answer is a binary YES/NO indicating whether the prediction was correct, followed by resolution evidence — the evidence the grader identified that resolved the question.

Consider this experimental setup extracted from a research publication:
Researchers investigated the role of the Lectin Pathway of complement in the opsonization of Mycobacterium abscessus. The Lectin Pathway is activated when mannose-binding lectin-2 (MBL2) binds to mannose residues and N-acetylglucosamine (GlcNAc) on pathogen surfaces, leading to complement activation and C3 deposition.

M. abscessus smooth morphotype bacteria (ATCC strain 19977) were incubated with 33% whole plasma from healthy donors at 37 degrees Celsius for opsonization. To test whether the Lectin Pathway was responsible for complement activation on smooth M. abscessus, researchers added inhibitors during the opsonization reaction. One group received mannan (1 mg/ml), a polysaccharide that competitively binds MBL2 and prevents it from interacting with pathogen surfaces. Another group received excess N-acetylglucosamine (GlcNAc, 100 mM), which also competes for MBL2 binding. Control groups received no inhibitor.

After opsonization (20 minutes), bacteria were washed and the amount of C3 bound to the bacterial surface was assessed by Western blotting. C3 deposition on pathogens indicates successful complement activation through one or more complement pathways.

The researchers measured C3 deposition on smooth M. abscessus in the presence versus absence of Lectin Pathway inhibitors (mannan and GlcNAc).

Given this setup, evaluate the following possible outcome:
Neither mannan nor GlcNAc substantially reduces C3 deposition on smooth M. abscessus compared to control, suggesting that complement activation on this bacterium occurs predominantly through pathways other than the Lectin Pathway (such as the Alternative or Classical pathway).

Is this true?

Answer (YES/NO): NO